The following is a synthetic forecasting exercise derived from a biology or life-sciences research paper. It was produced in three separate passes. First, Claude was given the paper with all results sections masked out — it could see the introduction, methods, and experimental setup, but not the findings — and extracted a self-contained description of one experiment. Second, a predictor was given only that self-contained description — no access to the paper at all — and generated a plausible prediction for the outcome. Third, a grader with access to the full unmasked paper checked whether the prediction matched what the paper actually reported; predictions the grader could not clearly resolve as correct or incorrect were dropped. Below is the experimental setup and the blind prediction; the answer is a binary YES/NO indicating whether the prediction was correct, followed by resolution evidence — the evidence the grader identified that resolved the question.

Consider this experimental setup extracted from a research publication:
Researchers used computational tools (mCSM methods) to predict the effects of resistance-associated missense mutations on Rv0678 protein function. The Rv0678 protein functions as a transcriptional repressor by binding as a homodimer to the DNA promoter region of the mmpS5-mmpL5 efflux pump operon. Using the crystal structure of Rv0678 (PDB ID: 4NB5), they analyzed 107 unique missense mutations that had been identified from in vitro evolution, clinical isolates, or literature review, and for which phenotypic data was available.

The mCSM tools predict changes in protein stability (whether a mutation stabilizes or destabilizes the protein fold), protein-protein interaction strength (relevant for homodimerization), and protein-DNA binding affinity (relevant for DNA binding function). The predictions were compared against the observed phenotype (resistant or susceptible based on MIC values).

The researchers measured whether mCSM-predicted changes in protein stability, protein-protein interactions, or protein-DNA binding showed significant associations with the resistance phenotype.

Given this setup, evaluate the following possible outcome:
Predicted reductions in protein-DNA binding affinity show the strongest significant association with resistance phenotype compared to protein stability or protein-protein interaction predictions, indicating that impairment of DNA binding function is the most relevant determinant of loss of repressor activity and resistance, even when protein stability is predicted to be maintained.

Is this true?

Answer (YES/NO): NO